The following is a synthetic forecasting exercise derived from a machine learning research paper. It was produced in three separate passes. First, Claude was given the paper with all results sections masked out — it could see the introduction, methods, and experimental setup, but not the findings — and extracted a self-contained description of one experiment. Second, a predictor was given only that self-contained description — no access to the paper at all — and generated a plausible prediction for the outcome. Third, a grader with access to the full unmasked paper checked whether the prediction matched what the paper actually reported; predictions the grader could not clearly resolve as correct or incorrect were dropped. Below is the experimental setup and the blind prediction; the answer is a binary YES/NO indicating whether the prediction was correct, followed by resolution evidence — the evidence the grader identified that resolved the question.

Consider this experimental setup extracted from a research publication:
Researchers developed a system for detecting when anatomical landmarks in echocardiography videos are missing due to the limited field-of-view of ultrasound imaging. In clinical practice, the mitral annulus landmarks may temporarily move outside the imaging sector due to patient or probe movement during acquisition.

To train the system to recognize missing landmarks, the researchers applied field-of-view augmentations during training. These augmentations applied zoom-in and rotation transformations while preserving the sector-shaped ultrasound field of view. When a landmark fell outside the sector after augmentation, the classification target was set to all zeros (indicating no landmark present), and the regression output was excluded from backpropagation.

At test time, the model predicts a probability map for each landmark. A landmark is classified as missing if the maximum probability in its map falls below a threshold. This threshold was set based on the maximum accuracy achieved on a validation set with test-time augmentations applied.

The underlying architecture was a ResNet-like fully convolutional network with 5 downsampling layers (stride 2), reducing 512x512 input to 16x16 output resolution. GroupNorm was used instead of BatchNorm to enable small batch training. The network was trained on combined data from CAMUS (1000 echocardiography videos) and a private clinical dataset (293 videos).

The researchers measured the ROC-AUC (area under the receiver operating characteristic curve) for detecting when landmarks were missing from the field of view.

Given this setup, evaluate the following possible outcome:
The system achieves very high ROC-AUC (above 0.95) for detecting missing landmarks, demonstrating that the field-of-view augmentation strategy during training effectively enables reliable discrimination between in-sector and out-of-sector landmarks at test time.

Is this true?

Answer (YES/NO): YES